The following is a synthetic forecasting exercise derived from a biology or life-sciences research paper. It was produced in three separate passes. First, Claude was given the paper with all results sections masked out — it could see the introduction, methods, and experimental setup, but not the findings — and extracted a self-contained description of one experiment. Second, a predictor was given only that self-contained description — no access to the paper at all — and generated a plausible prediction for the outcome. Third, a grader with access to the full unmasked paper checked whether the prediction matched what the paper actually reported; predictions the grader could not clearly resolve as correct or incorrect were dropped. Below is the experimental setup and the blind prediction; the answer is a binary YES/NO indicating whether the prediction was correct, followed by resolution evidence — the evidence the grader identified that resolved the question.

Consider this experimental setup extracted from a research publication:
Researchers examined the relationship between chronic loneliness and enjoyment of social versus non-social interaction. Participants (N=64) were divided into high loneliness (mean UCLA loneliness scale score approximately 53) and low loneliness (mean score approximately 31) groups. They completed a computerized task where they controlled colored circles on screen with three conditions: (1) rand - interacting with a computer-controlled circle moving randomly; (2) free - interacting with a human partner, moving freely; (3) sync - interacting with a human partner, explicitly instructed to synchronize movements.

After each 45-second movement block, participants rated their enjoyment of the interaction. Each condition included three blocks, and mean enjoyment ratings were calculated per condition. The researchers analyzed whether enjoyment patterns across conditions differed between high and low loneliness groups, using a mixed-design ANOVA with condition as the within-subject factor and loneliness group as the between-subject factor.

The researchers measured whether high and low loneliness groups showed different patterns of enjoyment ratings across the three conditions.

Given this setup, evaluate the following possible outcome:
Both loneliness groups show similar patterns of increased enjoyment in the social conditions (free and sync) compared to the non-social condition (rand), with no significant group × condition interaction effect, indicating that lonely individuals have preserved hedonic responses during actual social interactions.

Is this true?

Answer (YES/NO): YES